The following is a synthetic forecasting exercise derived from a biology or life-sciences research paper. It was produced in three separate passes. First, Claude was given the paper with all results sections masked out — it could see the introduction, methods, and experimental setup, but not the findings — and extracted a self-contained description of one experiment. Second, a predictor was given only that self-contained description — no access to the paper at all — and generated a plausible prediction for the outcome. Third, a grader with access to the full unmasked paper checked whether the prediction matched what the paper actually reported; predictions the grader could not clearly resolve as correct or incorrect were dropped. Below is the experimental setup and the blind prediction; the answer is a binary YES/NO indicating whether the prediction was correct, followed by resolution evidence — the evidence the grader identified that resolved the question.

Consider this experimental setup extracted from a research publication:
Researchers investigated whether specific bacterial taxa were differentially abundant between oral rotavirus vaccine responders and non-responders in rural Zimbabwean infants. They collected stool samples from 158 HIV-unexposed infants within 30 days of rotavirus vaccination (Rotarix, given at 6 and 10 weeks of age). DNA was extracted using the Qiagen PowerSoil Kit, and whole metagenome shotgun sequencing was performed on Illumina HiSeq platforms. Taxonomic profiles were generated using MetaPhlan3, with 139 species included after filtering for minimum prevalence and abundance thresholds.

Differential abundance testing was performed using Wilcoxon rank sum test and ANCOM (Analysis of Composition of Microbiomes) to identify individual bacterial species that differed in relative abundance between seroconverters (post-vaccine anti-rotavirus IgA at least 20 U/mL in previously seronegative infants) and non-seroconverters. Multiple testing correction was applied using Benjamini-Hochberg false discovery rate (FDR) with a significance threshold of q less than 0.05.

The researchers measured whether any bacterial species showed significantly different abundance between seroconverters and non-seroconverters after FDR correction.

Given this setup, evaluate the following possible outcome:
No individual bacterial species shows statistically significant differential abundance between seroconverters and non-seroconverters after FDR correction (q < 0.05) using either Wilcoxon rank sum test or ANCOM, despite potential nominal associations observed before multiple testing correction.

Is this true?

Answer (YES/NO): YES